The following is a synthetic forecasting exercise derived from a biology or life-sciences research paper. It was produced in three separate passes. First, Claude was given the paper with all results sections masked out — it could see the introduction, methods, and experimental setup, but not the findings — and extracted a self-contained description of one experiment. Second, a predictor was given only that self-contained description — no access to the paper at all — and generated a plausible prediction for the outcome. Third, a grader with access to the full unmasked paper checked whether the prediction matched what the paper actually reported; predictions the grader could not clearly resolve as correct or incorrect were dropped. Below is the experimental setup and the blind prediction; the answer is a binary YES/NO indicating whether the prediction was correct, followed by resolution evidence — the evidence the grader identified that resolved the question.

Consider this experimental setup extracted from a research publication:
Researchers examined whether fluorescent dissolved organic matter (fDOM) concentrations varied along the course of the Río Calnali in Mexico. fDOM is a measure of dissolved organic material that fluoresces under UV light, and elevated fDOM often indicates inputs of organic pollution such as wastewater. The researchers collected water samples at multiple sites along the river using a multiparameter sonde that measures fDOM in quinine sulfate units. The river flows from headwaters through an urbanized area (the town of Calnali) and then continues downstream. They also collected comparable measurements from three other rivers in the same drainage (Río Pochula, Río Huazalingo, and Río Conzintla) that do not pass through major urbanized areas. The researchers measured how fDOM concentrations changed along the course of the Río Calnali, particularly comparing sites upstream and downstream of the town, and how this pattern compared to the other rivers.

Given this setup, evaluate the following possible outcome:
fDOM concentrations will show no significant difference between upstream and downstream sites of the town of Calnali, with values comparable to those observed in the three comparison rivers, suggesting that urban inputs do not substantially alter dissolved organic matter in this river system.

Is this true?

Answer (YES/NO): NO